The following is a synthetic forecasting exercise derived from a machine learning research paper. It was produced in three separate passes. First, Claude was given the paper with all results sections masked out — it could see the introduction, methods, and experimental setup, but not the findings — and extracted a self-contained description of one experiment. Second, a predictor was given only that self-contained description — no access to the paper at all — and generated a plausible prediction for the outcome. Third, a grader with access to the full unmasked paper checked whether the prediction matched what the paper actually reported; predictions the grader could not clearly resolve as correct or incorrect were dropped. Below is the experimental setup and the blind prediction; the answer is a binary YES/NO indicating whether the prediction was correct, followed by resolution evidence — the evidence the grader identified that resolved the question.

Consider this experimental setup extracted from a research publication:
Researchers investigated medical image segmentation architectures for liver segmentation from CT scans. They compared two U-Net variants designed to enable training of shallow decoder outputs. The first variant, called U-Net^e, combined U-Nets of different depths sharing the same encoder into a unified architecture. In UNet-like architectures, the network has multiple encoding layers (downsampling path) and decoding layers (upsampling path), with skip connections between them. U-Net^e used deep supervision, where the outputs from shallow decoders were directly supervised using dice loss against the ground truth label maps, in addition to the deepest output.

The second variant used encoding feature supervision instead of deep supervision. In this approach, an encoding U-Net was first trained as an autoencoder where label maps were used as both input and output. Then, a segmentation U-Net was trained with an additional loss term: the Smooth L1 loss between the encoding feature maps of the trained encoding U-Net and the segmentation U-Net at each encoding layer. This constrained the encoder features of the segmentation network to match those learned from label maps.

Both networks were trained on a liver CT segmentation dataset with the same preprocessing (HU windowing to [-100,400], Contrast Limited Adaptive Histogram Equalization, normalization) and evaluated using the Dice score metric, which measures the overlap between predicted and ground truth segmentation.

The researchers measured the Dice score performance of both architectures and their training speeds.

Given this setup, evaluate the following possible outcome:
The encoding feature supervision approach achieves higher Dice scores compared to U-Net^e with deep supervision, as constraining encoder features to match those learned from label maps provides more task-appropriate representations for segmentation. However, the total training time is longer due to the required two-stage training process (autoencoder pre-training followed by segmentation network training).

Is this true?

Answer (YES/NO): NO